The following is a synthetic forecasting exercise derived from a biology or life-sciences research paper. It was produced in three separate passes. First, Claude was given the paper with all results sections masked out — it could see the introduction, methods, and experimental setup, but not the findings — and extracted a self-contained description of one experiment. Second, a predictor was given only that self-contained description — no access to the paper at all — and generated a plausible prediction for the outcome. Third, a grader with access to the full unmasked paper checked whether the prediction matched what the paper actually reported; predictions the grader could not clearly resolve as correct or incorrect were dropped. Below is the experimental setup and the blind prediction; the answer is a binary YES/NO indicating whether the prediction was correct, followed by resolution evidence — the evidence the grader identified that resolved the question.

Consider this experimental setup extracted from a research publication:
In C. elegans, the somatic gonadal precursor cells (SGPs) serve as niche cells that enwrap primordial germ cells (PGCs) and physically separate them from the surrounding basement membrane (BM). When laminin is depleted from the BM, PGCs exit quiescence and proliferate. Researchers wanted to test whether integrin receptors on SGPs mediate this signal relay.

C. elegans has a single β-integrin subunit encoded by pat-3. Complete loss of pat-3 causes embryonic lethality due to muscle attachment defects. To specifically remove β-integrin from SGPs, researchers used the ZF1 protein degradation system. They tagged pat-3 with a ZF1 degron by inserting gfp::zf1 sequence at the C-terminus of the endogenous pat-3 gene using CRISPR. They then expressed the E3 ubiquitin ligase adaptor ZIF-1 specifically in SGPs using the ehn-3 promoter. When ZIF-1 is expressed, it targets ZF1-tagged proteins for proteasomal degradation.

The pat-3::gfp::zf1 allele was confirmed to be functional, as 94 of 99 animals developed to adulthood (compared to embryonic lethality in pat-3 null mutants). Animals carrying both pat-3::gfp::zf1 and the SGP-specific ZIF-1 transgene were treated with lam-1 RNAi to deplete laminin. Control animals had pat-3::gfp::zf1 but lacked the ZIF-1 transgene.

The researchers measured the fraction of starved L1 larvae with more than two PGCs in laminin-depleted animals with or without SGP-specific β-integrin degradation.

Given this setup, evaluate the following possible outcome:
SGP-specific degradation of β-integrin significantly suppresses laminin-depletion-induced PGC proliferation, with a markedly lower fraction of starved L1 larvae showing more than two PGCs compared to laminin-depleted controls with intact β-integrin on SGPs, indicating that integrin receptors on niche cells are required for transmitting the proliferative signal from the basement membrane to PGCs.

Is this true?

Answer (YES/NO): YES